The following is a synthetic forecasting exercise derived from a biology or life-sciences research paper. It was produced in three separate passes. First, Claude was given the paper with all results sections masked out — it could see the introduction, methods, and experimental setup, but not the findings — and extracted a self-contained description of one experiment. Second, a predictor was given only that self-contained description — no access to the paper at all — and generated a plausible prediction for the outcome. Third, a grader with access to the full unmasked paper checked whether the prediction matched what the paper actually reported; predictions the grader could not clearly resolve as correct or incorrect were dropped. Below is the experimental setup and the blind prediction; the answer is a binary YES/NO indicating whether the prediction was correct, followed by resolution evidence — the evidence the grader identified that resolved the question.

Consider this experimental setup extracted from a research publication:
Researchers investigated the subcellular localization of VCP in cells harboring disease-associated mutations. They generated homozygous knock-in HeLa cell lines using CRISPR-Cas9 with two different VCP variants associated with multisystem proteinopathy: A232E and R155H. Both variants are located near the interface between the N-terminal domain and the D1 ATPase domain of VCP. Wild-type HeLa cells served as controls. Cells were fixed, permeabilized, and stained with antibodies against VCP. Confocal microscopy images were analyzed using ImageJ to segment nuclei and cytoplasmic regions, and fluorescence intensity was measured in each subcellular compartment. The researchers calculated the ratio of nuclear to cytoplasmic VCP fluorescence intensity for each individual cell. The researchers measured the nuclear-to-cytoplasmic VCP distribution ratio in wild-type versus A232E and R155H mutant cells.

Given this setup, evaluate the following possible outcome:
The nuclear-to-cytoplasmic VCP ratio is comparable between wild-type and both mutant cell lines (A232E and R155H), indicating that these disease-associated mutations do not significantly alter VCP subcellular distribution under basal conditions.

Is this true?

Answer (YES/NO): NO